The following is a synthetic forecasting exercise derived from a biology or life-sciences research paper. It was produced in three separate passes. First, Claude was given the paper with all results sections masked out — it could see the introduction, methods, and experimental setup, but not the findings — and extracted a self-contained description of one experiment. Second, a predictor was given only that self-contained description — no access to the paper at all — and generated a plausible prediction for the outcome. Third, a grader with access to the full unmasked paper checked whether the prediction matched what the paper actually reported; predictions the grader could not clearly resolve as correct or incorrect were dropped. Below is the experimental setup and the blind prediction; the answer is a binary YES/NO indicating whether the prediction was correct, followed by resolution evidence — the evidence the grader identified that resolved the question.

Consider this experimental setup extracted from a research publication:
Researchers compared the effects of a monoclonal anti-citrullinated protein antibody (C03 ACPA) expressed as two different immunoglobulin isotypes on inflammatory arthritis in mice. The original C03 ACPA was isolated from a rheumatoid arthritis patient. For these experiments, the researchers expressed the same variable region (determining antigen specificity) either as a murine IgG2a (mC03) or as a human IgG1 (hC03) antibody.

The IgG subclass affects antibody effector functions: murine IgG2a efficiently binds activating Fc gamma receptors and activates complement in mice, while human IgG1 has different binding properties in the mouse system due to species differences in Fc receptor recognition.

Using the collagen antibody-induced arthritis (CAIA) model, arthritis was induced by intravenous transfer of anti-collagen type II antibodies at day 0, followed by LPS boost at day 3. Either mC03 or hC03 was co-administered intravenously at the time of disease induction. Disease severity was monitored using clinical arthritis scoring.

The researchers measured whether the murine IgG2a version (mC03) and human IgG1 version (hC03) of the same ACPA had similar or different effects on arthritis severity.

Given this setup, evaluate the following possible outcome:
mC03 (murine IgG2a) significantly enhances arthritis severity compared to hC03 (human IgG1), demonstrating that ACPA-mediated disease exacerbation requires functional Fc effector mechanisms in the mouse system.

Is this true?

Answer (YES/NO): NO